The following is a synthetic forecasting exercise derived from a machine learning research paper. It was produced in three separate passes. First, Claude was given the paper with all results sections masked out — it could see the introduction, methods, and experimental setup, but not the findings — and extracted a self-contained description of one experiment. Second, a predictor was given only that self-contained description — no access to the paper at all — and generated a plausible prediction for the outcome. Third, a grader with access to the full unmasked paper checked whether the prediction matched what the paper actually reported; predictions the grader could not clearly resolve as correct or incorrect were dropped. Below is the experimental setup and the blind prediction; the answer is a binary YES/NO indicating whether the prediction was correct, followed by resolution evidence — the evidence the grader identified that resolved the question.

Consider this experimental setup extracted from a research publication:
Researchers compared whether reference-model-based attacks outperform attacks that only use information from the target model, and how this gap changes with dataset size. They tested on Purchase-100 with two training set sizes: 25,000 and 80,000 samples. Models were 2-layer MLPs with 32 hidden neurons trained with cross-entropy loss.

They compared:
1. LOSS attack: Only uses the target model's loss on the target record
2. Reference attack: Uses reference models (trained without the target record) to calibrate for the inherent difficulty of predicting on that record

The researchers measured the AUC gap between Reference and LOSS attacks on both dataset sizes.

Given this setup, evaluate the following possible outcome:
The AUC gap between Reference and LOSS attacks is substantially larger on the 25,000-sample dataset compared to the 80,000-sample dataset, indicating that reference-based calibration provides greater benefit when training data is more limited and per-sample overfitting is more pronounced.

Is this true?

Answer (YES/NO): NO